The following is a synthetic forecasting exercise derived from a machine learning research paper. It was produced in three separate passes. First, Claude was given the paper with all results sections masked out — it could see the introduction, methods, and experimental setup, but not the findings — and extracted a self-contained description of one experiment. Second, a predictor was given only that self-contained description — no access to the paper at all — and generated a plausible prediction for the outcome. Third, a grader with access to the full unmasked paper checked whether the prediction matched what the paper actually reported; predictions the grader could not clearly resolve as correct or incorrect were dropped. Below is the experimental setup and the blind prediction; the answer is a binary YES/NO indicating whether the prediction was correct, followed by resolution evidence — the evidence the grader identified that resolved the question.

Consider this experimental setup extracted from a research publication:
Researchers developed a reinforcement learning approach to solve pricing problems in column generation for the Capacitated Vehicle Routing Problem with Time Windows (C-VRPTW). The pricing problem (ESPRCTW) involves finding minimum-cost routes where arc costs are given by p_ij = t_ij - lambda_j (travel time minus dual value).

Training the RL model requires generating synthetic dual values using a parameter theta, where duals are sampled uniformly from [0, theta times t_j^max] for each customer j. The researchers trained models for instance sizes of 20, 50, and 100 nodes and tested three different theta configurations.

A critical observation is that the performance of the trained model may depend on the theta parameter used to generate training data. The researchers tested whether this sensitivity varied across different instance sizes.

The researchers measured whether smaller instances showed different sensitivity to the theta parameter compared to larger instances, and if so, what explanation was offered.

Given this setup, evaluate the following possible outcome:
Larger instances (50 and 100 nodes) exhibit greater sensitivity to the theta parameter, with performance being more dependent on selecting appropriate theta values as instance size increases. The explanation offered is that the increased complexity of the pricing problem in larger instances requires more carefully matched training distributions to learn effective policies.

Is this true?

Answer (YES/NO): NO